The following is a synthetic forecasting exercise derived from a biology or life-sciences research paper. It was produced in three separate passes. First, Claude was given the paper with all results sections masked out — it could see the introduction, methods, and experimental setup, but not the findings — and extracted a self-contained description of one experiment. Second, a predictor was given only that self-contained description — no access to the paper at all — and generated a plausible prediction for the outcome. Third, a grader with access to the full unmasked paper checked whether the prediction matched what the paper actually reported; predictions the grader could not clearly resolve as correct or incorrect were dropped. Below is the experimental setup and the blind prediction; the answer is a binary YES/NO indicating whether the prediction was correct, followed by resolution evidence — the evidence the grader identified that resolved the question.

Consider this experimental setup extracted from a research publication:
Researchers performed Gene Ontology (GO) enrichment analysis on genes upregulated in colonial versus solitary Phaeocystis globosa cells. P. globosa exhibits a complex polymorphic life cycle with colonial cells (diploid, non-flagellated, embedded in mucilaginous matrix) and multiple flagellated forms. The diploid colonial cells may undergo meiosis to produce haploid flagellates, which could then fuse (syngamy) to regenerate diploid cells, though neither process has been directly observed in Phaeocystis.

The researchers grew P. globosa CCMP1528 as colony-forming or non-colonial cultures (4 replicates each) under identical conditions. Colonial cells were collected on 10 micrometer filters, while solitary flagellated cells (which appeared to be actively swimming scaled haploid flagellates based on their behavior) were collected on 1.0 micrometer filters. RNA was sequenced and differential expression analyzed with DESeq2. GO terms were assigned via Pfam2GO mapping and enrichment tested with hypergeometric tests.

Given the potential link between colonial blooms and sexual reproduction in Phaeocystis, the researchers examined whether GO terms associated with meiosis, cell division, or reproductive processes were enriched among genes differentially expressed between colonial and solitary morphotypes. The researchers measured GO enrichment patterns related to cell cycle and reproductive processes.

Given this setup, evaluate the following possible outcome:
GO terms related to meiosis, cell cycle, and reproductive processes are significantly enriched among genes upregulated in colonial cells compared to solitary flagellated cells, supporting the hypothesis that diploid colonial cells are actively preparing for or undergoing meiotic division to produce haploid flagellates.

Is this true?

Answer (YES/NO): NO